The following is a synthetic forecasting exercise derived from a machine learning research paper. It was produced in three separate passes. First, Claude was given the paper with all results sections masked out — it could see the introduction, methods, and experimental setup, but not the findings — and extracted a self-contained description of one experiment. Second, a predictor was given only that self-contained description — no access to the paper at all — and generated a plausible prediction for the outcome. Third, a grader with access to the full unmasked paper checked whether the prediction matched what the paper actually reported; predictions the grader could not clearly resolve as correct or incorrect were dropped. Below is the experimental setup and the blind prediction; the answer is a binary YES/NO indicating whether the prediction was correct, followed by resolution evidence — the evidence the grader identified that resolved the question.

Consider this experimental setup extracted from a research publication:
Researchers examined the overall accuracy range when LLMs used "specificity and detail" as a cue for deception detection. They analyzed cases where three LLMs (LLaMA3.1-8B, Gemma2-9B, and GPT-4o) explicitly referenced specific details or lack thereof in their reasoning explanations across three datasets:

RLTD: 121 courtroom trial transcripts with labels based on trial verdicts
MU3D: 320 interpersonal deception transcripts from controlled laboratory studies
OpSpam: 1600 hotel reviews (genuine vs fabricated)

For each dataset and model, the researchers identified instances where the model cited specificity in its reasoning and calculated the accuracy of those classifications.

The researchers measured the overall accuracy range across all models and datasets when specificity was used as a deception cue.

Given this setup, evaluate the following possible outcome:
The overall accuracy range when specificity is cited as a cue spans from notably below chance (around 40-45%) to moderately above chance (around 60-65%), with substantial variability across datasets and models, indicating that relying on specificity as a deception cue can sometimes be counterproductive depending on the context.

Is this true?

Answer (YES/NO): NO